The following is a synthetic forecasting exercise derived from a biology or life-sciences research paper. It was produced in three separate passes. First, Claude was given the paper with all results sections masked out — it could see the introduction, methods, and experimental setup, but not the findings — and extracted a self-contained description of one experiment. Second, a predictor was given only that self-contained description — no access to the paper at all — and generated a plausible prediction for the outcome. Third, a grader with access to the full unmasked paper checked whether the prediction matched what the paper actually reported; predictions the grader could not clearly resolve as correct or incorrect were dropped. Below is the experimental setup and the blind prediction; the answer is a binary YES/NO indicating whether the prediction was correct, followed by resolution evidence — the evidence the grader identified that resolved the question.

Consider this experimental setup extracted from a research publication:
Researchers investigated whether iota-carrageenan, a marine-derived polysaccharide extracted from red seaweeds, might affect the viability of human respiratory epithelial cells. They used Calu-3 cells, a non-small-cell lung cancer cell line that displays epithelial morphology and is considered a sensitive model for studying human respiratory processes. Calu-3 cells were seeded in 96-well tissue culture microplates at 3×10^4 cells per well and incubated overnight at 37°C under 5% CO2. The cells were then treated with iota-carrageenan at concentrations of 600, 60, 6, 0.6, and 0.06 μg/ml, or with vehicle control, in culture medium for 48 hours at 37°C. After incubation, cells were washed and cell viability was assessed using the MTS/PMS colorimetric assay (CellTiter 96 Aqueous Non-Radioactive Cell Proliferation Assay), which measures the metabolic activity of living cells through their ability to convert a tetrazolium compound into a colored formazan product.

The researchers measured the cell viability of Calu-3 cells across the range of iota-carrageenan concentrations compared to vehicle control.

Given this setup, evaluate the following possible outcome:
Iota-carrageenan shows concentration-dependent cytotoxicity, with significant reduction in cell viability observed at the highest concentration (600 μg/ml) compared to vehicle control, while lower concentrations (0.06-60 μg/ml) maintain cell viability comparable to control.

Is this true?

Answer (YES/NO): NO